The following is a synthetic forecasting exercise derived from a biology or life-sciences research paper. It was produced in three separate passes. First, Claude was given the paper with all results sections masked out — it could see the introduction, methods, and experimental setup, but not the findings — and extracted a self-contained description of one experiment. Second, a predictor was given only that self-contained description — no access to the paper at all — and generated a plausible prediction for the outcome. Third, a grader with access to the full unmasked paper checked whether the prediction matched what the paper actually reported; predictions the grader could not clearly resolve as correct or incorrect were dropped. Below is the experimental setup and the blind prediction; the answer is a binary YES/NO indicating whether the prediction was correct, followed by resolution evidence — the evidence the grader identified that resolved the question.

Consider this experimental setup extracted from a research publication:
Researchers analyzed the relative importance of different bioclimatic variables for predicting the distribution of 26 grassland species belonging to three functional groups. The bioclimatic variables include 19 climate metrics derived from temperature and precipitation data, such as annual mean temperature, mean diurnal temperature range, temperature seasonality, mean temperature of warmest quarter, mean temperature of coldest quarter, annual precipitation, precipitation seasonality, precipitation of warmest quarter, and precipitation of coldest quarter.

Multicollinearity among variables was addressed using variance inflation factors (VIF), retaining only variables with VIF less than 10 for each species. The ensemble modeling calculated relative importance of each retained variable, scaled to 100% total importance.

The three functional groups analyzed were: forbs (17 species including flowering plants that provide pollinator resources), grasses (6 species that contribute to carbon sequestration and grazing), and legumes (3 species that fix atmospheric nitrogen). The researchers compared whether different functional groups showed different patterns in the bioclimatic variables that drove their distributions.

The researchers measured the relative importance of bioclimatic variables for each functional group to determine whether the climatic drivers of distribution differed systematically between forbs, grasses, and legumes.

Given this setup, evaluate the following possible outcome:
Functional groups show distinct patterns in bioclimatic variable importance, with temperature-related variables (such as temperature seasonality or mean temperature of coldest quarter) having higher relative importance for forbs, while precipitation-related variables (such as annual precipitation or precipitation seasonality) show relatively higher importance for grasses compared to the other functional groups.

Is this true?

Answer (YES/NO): NO